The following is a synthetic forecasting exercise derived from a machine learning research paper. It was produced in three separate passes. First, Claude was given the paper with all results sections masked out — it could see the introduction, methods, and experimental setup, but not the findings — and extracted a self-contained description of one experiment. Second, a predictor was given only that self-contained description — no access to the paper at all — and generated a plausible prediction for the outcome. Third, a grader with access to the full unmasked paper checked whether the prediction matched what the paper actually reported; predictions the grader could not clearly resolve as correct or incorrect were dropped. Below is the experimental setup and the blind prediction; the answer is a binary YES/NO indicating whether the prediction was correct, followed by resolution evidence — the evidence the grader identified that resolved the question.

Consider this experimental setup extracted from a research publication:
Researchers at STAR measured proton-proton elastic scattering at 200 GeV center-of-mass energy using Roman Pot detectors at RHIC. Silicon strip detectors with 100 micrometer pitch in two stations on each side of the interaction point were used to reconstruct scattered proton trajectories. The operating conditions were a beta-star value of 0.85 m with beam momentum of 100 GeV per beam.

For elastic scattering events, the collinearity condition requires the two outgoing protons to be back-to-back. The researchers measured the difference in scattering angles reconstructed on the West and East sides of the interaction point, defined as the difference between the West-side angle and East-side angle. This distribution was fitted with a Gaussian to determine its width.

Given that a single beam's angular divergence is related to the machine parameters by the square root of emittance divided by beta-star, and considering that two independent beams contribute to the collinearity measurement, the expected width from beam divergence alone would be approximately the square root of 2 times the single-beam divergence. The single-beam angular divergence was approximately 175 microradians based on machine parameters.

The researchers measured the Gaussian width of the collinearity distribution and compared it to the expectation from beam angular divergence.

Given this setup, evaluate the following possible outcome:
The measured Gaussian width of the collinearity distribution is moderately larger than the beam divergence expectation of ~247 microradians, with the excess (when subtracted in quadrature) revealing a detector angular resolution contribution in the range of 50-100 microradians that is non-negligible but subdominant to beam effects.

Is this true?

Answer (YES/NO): NO